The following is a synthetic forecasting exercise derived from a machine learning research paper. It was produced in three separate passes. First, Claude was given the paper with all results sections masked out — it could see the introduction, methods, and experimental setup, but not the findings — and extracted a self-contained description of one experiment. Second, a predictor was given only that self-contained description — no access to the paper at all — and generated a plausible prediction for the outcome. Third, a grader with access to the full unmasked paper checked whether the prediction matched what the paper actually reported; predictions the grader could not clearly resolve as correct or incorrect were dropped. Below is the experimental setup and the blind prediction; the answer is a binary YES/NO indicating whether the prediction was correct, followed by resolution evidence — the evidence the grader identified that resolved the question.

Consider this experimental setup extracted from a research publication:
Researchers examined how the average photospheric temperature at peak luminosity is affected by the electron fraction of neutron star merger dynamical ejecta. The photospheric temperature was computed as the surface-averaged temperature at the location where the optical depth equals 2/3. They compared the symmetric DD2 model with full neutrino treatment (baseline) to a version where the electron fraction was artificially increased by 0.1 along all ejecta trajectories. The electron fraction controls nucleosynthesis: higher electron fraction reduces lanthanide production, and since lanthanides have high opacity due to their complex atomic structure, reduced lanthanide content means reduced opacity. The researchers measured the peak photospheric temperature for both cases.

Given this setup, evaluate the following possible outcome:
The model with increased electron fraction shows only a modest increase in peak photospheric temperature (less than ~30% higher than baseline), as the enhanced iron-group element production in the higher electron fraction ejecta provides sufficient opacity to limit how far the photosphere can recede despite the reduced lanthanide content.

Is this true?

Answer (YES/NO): YES